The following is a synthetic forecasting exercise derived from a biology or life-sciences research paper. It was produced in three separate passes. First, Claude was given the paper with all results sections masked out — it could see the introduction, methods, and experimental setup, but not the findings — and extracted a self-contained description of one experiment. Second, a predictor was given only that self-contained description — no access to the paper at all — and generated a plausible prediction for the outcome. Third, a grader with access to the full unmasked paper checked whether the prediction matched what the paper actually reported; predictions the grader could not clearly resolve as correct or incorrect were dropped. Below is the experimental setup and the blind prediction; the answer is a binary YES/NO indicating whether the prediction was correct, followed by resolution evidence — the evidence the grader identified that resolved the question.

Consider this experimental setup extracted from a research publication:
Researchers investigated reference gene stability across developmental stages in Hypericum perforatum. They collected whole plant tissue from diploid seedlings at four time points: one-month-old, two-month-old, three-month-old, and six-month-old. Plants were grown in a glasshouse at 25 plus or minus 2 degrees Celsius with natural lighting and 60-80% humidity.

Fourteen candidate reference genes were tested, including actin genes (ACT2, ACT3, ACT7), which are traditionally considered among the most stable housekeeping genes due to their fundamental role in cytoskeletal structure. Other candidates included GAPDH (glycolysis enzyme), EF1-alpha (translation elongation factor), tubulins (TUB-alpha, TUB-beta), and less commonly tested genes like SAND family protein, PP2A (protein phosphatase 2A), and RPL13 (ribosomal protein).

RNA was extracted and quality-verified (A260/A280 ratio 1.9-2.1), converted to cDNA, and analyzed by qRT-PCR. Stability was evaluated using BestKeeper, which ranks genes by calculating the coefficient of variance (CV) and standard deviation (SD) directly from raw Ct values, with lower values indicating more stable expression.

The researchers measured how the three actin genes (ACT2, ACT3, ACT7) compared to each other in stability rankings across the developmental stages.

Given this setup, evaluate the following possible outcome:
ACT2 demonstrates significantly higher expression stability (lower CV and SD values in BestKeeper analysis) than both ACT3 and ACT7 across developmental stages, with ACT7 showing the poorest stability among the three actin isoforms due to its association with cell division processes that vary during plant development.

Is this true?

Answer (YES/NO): NO